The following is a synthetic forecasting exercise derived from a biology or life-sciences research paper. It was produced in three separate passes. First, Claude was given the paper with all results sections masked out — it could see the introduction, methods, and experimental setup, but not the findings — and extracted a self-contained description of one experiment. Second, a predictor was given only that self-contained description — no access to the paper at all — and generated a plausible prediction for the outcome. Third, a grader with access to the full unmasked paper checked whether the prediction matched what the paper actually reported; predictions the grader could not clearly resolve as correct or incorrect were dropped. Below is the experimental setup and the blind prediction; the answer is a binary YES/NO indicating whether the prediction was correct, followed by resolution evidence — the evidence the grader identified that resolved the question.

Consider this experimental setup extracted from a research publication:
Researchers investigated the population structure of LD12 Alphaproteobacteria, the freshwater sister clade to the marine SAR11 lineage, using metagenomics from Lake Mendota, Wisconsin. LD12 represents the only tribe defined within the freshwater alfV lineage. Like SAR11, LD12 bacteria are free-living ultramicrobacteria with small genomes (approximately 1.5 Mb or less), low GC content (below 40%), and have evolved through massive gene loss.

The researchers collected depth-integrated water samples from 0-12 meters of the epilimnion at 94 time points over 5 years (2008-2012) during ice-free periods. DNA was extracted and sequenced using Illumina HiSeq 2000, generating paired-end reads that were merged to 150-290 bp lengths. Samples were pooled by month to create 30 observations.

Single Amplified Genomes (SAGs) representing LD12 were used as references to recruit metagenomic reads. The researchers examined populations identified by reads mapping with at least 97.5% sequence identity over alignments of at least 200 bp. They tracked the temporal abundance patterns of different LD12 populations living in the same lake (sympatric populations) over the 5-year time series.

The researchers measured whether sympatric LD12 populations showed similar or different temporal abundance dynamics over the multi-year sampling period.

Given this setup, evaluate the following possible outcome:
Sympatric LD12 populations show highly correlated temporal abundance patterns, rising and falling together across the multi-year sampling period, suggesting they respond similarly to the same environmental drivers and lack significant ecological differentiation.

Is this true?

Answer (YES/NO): YES